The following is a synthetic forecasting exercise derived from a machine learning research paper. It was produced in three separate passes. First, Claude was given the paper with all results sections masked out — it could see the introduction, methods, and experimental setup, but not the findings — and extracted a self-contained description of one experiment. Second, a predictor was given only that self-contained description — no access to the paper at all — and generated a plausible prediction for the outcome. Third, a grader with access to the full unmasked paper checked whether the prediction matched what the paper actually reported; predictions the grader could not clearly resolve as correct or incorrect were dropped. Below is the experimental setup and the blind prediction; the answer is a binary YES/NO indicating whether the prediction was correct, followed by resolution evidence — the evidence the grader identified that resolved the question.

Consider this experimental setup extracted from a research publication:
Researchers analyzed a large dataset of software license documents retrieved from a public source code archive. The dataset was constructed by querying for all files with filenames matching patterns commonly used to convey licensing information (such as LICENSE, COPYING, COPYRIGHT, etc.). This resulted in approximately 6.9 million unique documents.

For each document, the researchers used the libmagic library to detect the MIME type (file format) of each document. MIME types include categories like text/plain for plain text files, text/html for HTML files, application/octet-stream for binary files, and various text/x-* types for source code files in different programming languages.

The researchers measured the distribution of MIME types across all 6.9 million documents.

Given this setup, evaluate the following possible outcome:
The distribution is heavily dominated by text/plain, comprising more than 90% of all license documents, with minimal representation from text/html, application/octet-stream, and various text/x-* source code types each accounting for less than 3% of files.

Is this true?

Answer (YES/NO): NO